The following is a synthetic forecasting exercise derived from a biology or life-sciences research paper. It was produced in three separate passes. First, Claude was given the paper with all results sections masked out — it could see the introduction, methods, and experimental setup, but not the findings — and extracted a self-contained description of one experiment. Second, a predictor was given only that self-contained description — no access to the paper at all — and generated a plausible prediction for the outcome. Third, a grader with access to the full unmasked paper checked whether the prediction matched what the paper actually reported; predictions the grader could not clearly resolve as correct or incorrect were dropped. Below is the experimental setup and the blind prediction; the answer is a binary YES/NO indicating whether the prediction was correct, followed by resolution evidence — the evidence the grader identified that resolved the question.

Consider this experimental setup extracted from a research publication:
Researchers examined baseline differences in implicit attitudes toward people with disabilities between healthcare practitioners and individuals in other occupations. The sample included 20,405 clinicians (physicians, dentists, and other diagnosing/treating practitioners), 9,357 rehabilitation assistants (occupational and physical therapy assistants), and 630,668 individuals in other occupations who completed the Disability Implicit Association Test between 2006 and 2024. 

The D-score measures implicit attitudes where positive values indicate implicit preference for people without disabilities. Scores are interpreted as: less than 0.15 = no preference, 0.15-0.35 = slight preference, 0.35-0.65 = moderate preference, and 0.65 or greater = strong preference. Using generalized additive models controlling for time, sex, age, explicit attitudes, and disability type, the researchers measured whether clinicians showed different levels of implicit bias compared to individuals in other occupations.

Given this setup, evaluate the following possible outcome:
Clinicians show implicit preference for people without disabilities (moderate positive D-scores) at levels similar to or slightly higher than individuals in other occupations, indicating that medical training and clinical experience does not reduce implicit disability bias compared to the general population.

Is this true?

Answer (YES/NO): YES